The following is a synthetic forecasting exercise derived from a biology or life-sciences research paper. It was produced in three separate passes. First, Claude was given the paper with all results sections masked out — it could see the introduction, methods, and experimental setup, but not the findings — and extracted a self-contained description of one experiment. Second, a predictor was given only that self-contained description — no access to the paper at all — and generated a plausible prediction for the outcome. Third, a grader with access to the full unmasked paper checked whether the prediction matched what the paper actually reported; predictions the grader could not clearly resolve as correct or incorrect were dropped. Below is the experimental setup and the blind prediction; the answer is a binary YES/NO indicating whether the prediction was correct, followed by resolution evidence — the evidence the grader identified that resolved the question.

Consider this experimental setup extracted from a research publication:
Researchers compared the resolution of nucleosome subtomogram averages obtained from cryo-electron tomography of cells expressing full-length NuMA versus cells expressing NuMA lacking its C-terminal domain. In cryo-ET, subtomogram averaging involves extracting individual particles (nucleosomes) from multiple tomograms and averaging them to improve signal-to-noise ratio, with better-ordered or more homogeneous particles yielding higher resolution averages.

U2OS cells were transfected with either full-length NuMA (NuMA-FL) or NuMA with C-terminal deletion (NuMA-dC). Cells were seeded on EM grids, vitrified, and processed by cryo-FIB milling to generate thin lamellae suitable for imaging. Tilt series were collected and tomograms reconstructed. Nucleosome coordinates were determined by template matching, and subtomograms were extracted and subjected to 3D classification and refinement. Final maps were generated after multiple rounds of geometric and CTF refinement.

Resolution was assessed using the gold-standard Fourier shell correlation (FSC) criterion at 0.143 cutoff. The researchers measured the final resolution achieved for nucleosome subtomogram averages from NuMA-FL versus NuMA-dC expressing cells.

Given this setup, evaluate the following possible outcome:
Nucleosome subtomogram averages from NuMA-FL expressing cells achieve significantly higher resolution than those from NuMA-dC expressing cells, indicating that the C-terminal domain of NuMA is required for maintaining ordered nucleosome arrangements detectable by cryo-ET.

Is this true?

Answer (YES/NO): NO